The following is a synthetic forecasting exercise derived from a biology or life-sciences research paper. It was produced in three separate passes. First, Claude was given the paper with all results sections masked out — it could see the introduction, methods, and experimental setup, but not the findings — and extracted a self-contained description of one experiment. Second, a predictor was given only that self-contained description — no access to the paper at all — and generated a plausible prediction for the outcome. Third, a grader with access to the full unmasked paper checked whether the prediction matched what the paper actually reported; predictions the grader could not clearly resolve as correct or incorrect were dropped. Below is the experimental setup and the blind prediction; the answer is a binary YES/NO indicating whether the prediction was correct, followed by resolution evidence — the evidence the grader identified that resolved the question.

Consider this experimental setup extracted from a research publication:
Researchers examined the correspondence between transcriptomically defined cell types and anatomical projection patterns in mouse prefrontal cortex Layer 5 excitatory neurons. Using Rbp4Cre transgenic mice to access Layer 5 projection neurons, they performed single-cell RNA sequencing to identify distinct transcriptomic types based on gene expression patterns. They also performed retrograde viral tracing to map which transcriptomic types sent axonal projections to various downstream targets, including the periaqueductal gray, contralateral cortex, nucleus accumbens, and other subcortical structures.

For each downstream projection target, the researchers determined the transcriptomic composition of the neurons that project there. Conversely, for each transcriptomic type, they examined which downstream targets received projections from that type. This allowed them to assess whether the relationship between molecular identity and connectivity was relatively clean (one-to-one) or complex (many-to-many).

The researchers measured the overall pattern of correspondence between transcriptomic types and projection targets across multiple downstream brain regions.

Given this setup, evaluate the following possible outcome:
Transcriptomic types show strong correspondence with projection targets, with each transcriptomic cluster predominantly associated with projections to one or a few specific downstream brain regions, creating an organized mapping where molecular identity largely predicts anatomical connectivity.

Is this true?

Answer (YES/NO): NO